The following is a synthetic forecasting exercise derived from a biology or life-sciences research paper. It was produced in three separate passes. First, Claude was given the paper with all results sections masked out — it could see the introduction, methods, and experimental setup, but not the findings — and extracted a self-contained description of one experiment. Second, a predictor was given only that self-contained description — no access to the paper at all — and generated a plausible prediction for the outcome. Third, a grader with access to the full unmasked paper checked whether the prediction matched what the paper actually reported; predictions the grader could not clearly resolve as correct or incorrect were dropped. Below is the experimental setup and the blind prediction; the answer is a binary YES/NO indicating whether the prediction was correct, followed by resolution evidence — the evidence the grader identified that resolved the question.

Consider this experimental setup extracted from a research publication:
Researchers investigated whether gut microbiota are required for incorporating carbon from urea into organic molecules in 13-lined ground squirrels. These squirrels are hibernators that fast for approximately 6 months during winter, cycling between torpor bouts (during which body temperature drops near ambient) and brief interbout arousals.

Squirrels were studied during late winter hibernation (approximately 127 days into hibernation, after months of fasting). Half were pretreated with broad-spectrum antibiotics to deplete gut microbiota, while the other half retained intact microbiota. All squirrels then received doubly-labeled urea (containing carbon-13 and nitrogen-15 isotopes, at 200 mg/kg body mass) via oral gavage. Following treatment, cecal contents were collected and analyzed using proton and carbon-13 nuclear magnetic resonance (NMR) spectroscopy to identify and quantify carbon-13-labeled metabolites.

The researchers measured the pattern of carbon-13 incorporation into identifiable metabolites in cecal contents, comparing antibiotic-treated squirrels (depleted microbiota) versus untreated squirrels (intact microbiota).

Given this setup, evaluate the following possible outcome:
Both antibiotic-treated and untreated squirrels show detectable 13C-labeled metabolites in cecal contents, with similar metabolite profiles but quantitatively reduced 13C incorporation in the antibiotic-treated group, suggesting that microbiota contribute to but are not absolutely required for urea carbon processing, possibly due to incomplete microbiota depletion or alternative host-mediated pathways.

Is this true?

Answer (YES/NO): NO